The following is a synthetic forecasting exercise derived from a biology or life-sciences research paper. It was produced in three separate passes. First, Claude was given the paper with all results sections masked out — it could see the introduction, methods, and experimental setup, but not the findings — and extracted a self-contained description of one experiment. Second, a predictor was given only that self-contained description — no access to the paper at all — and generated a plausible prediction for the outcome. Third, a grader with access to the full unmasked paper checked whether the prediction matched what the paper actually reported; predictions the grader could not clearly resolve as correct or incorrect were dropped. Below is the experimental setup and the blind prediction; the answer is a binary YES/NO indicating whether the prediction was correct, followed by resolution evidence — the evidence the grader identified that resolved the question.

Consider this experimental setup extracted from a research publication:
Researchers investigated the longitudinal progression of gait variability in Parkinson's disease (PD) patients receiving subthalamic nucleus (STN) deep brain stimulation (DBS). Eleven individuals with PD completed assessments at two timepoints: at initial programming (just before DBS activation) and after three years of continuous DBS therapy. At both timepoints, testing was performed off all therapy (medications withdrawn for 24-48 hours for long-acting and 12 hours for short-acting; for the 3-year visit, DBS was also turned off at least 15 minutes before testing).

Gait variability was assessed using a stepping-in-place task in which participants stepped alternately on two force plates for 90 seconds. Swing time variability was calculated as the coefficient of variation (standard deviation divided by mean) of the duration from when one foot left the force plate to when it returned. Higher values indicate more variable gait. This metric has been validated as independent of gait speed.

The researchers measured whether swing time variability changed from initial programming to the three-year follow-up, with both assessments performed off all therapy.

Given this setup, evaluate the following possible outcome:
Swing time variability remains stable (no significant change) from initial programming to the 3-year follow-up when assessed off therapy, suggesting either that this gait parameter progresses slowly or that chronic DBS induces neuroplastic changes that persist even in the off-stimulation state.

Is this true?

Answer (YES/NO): NO